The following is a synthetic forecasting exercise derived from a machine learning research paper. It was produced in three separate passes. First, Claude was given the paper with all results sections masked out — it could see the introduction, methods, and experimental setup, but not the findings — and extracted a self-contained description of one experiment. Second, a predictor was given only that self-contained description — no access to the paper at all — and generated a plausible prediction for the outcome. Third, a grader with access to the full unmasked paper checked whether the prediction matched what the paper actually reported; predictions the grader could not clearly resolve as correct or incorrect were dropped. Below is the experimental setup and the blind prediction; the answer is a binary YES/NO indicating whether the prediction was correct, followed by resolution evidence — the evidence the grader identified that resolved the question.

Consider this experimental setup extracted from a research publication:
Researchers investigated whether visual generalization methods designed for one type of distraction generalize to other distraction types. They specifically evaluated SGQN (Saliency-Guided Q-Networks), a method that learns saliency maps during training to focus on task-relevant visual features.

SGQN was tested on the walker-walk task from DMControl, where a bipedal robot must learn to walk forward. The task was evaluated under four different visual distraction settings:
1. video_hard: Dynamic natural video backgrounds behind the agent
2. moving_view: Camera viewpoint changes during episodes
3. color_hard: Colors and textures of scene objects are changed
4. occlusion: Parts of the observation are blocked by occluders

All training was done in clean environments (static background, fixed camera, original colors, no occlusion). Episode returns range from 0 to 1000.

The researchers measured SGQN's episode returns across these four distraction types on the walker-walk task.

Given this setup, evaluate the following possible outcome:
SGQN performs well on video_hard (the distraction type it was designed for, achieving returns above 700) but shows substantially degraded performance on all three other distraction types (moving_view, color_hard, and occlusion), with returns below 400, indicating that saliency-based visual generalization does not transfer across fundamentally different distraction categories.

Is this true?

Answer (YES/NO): NO